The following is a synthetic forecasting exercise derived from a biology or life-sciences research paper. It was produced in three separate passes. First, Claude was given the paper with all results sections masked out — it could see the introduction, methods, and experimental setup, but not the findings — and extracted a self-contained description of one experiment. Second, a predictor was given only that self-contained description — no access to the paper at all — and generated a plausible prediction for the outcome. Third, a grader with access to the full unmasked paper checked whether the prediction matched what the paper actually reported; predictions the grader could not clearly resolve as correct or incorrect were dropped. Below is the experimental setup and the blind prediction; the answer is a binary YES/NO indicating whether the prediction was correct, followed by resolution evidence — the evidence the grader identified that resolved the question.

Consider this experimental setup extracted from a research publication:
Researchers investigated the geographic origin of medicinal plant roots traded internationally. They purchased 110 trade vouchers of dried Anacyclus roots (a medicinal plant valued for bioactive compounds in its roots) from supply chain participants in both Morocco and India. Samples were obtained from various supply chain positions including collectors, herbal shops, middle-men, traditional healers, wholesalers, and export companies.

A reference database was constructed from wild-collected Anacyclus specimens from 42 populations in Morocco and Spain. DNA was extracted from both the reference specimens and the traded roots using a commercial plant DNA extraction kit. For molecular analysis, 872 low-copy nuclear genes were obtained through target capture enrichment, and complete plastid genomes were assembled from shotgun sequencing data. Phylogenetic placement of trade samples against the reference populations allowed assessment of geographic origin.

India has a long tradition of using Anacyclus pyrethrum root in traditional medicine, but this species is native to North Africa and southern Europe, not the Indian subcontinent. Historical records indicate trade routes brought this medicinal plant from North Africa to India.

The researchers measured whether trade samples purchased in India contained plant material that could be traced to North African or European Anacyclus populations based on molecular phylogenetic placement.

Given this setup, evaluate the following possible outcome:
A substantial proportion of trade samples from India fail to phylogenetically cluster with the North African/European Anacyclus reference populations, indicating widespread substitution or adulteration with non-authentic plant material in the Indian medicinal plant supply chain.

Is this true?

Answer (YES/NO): NO